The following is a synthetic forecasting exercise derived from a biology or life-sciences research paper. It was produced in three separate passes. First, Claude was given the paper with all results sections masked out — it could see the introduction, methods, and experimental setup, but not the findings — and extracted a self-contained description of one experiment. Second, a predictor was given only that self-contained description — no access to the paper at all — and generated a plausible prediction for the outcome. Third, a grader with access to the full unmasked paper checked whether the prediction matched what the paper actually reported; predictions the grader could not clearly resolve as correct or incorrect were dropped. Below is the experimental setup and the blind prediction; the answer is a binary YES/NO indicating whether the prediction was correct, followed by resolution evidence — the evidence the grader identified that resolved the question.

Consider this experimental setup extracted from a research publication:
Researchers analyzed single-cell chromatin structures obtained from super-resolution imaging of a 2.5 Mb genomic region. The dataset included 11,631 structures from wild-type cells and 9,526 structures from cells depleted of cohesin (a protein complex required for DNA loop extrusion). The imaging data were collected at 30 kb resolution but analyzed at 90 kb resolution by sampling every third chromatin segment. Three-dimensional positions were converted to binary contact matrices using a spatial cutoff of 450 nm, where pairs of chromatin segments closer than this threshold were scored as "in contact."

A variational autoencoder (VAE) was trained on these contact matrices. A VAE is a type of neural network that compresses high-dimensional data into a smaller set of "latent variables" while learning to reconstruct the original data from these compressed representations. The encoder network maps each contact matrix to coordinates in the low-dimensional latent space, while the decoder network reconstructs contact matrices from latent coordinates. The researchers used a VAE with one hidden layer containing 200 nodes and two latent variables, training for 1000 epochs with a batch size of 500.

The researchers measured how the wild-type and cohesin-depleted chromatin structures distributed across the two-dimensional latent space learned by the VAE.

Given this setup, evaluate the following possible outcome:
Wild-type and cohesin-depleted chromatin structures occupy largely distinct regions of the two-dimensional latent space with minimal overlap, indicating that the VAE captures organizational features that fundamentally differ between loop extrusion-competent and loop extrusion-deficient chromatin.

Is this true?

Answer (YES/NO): YES